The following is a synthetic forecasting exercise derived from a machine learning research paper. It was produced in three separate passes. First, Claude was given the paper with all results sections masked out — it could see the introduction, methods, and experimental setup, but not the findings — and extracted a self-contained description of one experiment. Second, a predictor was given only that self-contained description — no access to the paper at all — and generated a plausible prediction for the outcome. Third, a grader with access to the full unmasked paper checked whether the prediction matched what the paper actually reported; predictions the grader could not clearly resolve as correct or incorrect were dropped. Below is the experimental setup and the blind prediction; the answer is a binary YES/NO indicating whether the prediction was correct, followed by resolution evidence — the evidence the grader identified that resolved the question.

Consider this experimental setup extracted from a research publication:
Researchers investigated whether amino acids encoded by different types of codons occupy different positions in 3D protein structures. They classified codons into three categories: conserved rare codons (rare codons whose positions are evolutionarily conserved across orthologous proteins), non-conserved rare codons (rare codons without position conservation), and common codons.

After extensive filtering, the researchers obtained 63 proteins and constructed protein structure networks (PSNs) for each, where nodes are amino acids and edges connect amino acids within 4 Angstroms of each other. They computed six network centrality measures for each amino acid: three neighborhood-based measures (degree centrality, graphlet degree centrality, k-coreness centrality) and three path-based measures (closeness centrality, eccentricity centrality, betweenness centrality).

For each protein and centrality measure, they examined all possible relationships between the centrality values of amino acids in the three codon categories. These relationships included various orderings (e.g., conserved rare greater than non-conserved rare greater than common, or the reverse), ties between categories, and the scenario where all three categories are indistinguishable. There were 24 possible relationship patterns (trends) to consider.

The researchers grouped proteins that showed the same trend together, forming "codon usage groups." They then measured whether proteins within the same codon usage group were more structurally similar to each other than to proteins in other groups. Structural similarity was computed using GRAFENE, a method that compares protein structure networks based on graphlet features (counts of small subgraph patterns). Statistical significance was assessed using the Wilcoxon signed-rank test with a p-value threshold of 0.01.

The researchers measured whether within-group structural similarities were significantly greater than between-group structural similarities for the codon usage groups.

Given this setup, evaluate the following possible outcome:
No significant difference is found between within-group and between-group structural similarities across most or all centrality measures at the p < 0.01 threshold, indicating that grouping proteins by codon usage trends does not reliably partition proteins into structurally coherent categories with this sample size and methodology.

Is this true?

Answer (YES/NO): YES